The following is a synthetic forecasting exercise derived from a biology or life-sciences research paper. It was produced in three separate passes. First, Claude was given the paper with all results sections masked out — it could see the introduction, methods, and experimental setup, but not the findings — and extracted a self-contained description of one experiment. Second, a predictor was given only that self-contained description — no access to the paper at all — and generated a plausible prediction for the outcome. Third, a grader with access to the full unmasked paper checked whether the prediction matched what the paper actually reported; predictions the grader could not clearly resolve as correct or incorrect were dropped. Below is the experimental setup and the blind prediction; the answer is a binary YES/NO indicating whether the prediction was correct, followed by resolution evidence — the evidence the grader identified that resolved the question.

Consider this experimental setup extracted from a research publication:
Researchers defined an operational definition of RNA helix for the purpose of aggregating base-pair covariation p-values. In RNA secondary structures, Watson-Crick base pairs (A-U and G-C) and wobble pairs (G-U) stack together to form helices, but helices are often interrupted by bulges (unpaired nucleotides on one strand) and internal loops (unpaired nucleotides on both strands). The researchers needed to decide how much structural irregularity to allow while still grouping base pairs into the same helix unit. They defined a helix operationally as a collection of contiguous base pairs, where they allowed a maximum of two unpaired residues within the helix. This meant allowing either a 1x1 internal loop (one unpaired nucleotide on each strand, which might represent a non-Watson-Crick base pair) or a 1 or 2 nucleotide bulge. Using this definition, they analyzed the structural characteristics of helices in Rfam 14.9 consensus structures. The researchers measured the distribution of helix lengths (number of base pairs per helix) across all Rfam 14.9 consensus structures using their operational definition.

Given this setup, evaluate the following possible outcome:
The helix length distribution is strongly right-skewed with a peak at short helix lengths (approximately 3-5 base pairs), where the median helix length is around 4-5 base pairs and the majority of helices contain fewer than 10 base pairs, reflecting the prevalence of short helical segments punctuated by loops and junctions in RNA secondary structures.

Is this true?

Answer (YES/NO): NO